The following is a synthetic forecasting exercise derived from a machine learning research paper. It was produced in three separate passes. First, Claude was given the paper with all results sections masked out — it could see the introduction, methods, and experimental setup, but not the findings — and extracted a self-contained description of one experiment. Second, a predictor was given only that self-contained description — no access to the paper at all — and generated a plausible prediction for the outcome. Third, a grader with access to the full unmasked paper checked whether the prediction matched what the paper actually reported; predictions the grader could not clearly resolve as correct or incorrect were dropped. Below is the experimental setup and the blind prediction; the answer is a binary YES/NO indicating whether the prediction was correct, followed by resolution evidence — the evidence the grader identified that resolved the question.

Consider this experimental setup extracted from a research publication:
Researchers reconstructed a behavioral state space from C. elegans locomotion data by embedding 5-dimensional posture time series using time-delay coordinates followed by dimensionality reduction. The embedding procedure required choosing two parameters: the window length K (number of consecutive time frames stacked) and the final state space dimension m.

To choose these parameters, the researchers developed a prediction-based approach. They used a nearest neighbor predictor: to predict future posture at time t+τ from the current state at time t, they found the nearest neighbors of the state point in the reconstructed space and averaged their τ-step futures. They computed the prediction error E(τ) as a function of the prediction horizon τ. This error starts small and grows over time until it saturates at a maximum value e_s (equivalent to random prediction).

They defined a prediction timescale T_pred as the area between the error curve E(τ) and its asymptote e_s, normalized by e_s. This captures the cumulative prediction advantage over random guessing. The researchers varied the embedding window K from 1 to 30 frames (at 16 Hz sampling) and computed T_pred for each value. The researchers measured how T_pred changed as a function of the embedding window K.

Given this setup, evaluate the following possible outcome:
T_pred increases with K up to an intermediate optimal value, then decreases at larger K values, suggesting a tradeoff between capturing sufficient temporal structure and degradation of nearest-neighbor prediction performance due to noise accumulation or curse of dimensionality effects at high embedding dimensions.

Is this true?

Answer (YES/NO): YES